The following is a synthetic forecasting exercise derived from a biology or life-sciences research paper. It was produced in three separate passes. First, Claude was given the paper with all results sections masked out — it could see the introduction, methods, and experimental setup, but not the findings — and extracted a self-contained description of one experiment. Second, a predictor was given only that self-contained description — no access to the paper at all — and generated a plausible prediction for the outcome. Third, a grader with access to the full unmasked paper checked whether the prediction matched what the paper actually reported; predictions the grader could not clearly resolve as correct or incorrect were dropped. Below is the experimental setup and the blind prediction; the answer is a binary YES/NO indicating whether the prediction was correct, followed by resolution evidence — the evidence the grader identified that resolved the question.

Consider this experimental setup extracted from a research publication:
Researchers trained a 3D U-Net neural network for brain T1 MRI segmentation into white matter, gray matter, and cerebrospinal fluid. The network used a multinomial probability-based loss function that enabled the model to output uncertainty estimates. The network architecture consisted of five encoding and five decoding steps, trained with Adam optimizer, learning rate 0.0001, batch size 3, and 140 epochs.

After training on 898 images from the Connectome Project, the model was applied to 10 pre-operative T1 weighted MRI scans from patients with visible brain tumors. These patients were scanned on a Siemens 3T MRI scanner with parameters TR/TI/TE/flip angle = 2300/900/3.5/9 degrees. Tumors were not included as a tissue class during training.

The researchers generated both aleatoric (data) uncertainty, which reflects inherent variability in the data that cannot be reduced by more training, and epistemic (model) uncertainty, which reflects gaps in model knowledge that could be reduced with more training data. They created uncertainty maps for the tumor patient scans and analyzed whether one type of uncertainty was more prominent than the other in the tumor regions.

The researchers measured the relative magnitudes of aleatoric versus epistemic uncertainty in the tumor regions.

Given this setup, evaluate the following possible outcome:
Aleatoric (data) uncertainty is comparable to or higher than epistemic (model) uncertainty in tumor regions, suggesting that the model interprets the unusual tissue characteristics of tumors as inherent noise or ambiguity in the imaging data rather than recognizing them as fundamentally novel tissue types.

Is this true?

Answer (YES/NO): NO